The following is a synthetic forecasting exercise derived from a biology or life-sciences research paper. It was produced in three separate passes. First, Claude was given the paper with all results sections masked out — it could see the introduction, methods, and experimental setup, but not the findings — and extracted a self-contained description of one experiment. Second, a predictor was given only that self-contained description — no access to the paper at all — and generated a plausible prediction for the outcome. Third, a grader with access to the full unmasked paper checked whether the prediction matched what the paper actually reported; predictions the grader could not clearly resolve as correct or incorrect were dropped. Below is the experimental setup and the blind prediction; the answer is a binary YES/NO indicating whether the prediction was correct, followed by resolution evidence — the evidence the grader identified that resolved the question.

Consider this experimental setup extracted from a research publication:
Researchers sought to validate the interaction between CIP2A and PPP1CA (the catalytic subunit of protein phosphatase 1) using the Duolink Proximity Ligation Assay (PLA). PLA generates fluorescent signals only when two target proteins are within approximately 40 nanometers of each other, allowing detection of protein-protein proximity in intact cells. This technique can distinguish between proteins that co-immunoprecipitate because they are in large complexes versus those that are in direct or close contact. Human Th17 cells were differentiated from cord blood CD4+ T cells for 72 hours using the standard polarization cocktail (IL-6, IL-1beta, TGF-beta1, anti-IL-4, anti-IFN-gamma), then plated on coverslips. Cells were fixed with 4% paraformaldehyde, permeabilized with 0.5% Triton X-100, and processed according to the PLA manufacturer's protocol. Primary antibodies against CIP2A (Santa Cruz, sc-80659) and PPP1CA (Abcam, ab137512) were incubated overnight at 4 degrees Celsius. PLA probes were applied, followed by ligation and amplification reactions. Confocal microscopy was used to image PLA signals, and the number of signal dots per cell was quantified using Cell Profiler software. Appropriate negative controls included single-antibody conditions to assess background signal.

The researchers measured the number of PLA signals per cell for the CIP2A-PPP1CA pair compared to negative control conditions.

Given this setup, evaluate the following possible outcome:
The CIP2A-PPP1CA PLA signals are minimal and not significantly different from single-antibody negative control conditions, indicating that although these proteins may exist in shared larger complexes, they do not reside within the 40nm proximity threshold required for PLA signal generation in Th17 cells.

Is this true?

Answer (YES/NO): NO